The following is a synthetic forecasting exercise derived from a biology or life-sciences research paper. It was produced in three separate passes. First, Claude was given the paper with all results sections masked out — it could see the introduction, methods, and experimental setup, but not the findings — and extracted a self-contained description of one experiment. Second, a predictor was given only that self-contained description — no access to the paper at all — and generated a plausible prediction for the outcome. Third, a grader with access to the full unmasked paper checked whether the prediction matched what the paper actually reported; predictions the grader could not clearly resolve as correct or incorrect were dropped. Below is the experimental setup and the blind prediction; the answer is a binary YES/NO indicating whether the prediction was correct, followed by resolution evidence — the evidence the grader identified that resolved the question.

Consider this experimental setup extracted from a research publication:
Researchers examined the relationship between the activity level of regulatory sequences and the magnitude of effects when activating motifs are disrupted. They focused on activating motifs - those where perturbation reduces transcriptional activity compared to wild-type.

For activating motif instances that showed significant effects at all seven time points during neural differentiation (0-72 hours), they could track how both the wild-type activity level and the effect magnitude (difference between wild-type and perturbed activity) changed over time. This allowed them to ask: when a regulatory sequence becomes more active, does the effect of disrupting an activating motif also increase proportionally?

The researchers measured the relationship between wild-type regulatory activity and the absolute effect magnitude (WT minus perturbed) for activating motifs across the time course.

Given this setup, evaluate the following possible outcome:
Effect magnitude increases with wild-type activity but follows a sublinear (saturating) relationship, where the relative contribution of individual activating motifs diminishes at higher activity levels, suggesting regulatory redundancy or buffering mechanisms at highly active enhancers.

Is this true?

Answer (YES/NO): NO